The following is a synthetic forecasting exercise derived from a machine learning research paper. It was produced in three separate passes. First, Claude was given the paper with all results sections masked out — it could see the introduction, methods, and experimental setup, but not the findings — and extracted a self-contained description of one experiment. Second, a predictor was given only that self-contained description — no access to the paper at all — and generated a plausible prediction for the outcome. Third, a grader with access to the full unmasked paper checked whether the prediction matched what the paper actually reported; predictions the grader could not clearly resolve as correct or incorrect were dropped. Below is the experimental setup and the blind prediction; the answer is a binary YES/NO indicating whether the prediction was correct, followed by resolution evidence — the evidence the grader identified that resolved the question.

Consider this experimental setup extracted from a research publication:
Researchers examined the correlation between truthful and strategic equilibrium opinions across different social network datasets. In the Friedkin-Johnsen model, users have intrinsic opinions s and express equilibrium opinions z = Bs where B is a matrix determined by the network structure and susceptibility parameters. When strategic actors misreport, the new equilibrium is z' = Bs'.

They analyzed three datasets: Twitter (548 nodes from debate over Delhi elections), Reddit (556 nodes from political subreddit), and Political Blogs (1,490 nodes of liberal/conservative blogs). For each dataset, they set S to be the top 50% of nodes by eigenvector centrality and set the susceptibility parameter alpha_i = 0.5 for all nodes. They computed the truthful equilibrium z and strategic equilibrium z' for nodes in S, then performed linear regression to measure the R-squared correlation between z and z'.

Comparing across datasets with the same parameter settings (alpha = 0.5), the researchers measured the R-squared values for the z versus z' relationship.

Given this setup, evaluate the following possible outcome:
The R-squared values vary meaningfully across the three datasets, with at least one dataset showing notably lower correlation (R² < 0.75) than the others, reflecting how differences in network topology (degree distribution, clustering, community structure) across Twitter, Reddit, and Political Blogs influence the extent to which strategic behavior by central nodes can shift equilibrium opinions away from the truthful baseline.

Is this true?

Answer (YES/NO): YES